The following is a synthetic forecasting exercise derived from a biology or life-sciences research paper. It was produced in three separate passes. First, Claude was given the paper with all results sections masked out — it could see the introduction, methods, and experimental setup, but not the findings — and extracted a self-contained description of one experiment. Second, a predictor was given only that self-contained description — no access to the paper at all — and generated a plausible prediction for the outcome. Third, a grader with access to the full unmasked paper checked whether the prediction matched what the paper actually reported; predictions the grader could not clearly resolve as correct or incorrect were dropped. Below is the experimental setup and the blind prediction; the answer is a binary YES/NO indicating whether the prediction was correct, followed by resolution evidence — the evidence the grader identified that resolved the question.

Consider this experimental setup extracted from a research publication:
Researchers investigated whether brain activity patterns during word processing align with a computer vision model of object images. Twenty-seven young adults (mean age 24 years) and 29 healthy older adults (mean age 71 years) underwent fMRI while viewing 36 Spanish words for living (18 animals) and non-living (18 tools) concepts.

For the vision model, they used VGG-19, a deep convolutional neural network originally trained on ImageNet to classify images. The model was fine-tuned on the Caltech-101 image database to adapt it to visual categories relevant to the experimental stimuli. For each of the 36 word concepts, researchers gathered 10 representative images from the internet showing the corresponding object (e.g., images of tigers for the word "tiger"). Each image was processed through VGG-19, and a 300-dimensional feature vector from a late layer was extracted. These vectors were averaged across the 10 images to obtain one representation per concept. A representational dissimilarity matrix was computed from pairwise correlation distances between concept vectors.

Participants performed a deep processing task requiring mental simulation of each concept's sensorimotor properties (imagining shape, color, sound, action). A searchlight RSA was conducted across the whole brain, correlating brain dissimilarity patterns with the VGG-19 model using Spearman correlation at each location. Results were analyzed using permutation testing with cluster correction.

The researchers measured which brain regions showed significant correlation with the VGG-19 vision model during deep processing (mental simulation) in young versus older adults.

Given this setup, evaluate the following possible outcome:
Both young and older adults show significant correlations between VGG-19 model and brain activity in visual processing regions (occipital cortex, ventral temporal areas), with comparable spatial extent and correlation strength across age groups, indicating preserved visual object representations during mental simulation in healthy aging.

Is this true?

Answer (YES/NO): NO